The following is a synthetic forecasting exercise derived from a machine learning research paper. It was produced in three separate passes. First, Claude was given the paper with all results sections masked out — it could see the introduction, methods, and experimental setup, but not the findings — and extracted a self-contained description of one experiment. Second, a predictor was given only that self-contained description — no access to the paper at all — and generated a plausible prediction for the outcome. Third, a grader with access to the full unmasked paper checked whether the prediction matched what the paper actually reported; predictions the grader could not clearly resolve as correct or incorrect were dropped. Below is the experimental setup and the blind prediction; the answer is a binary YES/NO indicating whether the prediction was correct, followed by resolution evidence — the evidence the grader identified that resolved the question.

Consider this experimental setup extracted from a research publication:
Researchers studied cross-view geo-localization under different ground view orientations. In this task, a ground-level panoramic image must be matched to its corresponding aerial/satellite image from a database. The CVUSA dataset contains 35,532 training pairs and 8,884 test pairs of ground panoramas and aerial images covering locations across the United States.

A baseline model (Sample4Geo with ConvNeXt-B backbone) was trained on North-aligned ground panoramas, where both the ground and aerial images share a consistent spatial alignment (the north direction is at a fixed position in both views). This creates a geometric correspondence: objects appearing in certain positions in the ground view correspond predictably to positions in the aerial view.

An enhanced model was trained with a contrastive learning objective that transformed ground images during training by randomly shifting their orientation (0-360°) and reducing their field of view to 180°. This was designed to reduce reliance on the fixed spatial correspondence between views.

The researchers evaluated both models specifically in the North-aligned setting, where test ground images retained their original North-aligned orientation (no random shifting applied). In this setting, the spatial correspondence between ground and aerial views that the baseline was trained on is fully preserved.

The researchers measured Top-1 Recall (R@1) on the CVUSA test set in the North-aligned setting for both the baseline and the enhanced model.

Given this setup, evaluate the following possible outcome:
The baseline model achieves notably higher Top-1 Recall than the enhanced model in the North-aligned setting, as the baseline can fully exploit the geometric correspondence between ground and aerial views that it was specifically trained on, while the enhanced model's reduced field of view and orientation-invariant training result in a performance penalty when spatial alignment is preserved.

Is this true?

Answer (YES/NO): NO